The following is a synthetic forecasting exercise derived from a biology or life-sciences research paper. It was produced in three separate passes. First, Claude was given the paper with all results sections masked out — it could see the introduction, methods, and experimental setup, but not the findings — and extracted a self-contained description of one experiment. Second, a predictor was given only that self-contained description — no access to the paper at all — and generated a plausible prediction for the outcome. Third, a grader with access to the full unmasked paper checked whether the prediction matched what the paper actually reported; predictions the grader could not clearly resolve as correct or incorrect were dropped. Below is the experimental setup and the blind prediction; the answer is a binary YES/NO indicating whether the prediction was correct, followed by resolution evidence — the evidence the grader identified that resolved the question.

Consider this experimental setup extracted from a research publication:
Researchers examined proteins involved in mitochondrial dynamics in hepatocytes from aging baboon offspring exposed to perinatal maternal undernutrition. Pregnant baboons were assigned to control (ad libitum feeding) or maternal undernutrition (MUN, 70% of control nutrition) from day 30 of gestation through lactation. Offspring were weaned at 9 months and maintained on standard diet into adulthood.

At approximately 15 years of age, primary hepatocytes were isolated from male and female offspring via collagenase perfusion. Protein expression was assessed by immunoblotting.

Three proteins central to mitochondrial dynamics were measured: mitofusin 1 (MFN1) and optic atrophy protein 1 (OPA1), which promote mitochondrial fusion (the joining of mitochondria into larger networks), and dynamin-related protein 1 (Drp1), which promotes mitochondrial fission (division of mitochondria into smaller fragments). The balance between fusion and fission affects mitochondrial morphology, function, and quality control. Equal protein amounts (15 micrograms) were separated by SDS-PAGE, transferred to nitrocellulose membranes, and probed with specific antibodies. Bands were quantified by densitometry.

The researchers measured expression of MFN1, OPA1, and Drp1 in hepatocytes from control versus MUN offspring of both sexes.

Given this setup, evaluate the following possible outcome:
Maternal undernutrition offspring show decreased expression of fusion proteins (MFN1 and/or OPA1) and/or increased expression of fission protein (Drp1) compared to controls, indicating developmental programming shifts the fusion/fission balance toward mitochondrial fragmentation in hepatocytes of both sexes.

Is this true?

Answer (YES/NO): NO